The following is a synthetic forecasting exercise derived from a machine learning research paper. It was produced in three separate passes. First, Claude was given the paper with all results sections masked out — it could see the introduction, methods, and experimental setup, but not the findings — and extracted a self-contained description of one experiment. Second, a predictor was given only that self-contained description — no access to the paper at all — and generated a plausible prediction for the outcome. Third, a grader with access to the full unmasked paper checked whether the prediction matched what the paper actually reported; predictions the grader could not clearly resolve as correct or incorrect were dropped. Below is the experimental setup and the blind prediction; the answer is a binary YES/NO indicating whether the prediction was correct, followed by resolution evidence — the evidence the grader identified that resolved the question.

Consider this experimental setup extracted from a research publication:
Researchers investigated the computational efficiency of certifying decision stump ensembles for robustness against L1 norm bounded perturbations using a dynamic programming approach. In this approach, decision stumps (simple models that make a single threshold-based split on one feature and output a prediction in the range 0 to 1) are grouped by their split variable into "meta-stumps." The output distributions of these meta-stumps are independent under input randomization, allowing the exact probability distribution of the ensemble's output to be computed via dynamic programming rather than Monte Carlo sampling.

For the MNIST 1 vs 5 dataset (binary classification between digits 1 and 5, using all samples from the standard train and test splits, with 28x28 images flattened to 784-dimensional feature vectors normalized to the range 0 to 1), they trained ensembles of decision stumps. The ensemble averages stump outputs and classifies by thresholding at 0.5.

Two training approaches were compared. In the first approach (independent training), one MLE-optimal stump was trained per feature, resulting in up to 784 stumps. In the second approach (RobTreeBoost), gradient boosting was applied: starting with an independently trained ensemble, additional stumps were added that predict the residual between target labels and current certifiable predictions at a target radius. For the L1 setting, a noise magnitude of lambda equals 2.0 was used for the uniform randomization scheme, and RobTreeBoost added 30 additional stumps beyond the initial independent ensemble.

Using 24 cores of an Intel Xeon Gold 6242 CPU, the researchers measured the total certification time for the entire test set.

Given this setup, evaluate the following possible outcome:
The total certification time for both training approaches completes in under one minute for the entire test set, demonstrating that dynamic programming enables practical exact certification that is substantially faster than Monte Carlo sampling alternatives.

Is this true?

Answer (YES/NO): YES